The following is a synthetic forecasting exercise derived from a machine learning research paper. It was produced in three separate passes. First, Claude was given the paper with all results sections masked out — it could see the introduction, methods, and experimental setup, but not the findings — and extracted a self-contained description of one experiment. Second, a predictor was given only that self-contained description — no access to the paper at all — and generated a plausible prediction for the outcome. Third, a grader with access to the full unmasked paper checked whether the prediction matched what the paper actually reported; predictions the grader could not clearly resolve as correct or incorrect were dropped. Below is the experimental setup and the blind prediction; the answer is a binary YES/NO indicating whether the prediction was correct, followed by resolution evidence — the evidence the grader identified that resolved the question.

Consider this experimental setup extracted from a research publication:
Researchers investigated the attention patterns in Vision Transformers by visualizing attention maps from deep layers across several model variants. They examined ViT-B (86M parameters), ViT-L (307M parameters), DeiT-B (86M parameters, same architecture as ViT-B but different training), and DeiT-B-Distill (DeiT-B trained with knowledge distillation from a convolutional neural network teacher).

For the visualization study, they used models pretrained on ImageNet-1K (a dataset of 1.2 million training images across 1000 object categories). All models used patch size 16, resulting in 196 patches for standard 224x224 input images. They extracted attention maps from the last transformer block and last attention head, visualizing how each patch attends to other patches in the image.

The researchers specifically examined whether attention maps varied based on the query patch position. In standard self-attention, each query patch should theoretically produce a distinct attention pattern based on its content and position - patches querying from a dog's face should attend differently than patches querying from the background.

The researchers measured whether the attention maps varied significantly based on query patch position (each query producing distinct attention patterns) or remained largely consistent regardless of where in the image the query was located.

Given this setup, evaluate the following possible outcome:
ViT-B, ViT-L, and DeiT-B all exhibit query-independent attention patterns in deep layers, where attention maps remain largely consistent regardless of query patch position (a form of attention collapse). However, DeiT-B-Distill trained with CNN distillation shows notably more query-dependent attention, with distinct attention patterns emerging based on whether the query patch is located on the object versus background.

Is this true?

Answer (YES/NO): NO